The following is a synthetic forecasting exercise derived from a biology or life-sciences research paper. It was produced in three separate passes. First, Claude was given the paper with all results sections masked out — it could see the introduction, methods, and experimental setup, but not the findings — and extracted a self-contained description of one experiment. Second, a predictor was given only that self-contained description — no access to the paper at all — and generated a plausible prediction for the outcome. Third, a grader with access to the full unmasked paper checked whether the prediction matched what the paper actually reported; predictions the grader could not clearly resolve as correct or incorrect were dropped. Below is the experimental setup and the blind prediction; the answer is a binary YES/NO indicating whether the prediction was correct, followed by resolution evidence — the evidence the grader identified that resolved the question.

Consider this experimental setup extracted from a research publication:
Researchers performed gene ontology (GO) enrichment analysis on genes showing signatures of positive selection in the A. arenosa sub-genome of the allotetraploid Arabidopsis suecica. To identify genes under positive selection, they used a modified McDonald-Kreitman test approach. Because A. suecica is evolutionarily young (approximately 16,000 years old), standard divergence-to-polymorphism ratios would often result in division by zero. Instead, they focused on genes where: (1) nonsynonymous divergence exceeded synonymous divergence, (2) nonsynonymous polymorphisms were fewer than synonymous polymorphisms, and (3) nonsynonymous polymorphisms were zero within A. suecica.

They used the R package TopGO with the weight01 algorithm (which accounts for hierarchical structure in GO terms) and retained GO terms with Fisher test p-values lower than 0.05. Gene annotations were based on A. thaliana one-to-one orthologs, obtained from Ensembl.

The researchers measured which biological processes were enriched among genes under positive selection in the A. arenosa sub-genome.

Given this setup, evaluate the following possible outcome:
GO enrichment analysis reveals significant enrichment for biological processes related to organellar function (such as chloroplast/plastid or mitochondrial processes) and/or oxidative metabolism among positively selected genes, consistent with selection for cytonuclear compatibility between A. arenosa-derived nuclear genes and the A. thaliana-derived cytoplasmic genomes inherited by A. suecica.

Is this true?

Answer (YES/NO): NO